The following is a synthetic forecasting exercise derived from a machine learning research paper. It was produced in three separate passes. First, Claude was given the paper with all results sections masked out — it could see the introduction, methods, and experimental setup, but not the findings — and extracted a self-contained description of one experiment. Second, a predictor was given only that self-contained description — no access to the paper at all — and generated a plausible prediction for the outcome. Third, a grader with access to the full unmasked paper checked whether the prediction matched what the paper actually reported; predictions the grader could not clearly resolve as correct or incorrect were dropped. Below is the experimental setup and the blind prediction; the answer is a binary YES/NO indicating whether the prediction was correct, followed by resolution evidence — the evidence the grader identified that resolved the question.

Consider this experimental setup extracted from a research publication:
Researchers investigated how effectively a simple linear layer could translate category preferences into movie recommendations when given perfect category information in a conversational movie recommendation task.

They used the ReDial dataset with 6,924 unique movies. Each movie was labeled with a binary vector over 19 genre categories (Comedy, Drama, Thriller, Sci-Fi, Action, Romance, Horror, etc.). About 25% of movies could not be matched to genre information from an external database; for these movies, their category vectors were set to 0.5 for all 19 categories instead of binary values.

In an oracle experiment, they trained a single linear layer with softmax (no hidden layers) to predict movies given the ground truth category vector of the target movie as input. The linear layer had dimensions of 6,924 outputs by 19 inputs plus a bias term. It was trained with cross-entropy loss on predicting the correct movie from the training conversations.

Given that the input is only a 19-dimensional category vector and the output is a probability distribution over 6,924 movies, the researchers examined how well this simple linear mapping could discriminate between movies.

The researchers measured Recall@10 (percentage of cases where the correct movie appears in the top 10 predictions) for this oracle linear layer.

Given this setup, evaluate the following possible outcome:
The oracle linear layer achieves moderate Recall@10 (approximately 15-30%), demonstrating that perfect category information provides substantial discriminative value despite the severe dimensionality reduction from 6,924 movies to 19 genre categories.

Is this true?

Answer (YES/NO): NO